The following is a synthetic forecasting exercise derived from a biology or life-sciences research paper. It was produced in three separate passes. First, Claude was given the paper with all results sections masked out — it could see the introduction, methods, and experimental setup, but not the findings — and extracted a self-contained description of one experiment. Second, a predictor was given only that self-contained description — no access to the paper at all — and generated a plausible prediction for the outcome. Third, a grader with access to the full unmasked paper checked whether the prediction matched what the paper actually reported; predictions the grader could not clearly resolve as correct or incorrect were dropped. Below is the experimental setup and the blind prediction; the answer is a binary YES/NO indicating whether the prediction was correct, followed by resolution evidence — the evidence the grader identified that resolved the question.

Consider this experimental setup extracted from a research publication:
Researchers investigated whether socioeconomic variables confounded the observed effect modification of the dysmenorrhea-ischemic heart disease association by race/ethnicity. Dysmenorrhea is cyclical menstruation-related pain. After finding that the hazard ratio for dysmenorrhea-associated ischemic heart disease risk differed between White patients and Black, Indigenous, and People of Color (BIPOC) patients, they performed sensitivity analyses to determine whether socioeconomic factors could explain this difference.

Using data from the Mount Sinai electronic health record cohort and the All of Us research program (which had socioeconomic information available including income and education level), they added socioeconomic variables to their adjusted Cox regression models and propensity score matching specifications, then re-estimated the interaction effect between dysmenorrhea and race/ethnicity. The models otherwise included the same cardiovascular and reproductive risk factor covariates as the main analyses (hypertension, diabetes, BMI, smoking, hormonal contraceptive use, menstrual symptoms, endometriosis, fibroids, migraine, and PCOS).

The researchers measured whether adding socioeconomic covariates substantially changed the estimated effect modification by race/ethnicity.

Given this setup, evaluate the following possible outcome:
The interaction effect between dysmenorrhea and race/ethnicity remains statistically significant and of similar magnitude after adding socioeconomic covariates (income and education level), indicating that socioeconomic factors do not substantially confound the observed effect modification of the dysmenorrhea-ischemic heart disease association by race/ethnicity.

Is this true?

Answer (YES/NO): YES